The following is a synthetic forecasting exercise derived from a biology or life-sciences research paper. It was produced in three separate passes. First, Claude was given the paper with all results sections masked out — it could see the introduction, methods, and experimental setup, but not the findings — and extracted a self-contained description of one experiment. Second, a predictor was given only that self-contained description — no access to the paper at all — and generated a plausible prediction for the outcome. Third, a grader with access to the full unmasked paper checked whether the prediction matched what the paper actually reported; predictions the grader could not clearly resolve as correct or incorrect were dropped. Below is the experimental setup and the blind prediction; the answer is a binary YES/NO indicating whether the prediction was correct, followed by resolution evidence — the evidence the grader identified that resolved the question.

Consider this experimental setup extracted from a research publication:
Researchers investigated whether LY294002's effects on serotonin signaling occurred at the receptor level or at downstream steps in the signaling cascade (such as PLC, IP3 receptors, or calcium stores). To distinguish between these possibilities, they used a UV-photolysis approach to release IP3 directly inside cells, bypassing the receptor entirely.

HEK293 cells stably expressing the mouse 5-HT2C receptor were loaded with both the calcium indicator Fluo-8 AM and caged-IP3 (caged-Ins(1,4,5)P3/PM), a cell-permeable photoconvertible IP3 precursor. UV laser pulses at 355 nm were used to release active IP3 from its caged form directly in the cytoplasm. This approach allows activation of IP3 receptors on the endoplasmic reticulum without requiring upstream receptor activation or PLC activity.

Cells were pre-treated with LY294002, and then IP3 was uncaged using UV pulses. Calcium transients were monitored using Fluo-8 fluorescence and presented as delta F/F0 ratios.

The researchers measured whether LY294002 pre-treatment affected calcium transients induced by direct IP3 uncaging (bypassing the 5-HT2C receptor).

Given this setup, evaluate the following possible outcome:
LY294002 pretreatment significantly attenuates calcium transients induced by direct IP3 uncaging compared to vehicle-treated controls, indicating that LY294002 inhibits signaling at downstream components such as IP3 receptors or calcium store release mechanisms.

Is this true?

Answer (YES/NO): NO